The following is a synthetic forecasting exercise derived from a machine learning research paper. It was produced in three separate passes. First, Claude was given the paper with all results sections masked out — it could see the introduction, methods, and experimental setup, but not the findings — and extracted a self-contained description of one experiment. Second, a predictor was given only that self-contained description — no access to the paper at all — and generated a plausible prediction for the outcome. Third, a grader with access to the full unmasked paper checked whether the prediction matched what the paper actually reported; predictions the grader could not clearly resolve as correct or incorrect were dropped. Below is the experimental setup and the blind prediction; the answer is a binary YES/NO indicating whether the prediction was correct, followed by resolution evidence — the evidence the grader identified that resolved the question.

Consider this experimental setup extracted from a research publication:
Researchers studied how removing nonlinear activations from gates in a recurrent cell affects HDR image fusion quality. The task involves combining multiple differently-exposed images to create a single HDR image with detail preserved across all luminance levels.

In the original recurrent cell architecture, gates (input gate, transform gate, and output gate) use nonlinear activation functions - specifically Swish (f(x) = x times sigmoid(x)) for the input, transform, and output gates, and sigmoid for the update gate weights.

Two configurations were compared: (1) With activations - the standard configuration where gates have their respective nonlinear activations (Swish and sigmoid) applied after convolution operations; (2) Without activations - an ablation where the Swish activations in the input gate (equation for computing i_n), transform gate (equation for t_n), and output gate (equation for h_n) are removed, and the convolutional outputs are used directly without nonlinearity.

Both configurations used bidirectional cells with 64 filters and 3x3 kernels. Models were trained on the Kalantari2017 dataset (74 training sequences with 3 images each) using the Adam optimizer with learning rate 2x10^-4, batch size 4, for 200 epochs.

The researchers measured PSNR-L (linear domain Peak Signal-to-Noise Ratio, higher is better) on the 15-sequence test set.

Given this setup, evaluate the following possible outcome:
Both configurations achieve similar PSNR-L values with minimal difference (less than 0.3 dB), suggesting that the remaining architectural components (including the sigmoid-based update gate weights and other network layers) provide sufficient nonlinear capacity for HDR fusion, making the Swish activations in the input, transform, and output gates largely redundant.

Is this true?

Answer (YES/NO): NO